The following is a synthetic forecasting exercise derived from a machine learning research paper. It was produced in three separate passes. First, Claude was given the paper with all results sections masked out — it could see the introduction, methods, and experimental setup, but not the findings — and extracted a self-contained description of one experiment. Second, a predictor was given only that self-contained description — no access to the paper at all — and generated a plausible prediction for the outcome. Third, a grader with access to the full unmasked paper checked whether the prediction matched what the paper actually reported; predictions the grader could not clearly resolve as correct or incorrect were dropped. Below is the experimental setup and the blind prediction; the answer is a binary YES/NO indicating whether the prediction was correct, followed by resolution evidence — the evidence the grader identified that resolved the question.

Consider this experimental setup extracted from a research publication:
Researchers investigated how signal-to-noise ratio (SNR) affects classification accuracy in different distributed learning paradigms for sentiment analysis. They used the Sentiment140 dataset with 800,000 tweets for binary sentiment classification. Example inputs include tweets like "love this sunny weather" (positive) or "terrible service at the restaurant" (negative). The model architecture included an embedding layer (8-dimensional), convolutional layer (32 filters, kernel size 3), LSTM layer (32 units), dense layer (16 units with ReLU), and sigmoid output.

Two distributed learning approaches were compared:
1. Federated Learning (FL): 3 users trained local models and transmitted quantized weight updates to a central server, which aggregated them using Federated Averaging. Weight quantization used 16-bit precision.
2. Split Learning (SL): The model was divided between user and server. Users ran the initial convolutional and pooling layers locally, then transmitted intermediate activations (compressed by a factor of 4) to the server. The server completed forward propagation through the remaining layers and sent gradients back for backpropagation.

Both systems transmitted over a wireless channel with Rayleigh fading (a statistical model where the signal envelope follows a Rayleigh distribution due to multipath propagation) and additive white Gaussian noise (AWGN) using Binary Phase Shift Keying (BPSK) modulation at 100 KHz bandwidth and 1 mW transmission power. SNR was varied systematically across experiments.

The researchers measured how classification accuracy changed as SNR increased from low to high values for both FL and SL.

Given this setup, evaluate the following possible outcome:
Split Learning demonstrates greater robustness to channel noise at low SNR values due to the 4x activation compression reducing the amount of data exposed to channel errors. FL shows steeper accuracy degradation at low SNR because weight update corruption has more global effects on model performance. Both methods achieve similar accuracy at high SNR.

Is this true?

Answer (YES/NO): NO